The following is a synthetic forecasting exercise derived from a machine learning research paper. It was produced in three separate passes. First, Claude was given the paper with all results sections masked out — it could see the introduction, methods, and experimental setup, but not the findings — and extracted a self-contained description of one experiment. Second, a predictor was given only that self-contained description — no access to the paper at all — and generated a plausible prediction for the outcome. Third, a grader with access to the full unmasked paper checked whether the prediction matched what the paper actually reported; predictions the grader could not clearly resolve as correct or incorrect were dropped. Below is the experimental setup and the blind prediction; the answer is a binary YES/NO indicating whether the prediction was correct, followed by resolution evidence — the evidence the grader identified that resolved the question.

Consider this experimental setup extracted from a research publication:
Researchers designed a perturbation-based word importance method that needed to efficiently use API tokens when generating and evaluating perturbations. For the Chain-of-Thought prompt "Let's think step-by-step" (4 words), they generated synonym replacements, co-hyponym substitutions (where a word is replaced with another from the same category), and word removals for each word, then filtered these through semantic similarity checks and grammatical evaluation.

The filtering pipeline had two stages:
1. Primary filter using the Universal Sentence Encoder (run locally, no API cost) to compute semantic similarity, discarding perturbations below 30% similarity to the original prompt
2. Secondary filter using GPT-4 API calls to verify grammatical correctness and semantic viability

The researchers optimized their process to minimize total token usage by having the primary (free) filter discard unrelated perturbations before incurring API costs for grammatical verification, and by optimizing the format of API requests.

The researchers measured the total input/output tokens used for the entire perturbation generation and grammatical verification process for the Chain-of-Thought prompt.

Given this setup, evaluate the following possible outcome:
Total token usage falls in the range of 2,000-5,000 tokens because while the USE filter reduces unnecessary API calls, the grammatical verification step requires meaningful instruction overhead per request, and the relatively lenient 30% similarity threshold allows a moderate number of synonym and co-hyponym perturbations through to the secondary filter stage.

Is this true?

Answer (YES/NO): NO